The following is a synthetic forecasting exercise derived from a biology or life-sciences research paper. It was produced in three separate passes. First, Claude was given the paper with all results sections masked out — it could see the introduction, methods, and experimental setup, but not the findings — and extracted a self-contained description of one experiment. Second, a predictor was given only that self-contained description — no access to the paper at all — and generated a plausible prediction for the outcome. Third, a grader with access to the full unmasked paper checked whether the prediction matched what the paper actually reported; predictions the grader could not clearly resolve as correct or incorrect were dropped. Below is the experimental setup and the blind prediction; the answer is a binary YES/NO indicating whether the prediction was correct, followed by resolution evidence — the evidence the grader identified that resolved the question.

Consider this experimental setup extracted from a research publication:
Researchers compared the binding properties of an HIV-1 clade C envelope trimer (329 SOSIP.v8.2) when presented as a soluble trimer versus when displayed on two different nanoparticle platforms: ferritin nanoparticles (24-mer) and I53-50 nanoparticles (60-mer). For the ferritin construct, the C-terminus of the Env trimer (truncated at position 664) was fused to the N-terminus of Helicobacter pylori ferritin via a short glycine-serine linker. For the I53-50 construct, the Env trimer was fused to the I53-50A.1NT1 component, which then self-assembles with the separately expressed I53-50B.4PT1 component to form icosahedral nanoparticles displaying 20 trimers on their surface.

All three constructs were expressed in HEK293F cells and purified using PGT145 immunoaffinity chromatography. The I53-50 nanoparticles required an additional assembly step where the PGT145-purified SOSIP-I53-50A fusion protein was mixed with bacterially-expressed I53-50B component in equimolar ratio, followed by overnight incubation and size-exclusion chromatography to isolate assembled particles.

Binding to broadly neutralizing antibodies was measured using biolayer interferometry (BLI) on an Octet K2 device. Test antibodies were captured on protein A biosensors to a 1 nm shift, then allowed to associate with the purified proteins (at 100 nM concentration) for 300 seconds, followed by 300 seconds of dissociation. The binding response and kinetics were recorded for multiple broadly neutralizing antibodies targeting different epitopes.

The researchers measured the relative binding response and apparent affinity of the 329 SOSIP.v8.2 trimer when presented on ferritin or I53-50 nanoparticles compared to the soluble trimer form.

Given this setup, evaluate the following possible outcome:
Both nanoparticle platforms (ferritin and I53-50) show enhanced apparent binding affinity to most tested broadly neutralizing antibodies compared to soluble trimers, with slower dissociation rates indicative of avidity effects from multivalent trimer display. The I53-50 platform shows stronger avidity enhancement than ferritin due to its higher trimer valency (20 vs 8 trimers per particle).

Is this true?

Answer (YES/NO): NO